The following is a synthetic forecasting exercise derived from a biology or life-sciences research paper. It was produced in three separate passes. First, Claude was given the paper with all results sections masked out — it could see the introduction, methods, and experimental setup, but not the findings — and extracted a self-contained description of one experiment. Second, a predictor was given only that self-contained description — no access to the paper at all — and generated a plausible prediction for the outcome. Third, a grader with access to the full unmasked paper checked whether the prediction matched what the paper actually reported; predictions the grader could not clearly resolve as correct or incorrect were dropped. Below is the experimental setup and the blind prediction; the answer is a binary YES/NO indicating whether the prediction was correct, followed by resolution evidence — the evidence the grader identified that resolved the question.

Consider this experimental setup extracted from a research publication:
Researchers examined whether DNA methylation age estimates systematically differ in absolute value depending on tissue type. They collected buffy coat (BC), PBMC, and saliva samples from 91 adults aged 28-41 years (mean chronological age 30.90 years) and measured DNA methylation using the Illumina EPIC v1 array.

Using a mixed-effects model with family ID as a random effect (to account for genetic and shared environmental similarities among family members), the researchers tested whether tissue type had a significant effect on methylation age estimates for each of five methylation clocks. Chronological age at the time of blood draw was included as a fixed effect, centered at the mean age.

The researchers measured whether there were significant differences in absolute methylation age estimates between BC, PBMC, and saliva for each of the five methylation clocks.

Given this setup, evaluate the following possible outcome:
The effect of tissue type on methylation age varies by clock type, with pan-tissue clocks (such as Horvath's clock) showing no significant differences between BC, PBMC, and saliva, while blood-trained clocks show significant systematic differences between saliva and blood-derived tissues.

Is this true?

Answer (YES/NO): NO